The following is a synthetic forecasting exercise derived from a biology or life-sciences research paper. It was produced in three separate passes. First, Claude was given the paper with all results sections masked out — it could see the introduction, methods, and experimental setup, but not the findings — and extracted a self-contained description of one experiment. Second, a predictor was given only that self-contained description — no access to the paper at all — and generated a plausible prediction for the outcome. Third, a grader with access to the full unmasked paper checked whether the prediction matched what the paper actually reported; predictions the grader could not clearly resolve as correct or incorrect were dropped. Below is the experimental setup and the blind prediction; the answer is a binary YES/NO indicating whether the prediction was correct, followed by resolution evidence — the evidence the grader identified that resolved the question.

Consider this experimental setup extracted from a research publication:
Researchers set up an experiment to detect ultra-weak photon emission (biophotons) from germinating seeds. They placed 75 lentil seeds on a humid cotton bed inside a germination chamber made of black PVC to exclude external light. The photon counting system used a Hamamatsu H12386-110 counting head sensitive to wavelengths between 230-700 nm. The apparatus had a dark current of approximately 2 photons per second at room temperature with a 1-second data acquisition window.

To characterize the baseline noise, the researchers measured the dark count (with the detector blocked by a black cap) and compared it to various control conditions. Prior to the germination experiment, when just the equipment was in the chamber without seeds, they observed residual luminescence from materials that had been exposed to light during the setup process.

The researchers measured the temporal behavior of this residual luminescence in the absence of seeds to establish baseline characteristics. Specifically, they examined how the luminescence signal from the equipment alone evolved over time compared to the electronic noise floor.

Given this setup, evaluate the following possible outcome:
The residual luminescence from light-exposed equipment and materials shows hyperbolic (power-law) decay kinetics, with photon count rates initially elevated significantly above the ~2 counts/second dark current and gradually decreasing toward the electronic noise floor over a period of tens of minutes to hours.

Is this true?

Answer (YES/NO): NO